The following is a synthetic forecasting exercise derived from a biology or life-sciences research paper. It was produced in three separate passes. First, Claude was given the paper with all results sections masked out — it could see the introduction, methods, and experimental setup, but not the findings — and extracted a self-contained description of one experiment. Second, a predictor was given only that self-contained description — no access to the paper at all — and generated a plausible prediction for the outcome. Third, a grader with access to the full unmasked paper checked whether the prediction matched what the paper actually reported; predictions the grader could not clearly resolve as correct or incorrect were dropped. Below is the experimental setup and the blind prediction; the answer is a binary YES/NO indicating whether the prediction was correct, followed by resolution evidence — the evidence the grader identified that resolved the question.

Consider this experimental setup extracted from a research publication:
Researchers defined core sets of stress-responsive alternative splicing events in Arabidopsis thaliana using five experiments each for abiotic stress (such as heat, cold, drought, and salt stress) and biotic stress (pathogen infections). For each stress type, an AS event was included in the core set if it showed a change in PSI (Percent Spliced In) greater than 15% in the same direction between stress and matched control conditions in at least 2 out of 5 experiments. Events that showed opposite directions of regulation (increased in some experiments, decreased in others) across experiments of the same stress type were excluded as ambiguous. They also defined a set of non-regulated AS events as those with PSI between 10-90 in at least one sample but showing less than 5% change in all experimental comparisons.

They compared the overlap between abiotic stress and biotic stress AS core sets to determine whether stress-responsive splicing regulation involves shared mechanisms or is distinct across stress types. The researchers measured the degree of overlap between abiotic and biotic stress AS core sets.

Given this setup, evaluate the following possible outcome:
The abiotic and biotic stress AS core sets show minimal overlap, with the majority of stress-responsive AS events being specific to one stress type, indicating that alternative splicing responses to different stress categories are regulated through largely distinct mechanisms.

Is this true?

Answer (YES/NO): YES